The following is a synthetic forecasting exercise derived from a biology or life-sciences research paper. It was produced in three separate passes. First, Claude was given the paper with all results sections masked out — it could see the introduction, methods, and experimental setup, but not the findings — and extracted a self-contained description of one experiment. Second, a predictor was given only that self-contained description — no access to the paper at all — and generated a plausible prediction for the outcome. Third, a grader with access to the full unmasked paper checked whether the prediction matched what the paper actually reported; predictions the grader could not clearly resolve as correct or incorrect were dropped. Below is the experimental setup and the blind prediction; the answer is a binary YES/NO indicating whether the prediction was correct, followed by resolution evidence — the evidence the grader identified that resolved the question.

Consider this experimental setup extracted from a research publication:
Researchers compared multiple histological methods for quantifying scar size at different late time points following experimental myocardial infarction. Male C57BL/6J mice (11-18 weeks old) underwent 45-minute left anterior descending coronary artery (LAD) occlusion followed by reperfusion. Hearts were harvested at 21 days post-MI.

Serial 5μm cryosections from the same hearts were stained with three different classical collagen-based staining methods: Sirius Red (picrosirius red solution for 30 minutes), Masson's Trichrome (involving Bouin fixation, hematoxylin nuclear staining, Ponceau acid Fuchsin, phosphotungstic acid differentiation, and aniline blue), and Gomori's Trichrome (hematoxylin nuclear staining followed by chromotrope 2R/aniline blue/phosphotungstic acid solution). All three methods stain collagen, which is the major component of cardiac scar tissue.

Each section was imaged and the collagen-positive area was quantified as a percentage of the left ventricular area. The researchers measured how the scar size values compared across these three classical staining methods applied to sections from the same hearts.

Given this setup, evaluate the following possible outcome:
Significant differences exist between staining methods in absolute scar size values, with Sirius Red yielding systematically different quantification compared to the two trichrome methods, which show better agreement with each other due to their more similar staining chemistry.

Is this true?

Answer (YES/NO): NO